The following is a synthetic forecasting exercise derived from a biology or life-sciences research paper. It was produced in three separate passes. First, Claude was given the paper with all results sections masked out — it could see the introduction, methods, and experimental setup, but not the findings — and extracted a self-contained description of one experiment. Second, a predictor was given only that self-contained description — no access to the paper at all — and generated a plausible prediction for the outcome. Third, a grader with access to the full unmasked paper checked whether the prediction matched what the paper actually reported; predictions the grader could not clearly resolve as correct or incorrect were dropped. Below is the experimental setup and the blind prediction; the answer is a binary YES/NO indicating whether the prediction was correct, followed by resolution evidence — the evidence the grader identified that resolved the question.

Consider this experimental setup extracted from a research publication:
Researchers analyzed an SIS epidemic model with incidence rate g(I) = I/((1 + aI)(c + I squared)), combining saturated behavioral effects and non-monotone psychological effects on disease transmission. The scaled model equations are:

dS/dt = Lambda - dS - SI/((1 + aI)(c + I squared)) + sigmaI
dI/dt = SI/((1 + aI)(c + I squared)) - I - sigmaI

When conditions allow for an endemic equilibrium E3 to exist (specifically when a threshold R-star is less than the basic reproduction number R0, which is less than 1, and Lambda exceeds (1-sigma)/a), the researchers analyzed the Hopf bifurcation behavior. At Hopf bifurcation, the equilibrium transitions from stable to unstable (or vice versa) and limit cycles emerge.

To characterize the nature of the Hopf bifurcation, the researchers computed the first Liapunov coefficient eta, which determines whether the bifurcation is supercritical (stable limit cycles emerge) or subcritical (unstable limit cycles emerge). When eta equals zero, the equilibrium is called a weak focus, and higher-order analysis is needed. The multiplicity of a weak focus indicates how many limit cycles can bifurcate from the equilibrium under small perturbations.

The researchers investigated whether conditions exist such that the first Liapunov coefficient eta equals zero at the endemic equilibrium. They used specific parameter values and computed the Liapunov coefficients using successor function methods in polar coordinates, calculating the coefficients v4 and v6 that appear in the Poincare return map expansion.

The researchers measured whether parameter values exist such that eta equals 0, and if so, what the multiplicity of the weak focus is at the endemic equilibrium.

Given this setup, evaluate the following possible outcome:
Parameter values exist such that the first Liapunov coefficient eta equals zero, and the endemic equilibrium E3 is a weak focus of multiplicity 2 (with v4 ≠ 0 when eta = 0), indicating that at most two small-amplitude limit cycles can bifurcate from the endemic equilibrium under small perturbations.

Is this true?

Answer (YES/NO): YES